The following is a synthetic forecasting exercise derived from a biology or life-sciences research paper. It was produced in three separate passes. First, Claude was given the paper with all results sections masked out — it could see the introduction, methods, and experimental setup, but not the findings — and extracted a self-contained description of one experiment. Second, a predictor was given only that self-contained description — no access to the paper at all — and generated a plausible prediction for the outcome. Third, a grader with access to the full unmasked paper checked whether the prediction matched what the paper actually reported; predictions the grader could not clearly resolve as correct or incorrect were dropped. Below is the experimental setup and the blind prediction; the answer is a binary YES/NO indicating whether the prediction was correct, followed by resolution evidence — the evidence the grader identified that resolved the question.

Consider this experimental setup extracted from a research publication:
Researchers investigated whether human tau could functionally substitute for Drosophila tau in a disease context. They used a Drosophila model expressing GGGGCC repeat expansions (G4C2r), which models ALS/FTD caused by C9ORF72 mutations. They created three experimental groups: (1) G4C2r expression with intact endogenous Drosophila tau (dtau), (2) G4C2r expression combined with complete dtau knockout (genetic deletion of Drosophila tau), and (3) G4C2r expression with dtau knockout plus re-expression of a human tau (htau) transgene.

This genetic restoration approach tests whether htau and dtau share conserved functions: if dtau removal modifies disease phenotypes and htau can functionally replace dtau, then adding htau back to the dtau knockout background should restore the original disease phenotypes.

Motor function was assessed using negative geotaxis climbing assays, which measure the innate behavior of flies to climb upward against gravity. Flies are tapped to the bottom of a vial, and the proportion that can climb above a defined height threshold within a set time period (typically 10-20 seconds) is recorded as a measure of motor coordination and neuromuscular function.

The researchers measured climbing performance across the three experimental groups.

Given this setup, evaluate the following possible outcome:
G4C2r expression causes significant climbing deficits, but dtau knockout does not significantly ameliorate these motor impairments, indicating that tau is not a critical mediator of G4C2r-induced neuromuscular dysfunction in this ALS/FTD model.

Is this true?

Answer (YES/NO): NO